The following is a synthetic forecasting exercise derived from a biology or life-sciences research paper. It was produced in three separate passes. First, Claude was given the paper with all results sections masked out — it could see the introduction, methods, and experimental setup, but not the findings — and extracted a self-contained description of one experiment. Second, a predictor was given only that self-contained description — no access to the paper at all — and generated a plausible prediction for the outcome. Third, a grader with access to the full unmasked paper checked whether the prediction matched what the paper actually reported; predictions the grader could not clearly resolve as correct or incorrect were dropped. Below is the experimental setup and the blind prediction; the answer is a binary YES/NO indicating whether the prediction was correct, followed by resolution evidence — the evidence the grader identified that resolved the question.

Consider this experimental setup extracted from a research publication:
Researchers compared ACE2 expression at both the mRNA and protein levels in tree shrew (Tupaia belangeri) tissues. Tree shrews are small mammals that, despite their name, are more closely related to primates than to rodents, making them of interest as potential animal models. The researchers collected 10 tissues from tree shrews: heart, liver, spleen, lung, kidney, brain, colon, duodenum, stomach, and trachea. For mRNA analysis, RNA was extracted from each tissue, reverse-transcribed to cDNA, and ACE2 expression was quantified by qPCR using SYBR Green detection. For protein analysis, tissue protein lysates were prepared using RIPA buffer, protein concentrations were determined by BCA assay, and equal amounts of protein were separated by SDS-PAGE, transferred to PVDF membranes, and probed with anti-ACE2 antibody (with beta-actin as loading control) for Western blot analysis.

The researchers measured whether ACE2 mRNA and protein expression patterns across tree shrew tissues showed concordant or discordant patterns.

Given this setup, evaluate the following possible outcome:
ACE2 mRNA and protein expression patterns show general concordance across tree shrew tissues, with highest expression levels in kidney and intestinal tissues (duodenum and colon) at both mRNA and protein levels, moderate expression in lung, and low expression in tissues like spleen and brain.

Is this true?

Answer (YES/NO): NO